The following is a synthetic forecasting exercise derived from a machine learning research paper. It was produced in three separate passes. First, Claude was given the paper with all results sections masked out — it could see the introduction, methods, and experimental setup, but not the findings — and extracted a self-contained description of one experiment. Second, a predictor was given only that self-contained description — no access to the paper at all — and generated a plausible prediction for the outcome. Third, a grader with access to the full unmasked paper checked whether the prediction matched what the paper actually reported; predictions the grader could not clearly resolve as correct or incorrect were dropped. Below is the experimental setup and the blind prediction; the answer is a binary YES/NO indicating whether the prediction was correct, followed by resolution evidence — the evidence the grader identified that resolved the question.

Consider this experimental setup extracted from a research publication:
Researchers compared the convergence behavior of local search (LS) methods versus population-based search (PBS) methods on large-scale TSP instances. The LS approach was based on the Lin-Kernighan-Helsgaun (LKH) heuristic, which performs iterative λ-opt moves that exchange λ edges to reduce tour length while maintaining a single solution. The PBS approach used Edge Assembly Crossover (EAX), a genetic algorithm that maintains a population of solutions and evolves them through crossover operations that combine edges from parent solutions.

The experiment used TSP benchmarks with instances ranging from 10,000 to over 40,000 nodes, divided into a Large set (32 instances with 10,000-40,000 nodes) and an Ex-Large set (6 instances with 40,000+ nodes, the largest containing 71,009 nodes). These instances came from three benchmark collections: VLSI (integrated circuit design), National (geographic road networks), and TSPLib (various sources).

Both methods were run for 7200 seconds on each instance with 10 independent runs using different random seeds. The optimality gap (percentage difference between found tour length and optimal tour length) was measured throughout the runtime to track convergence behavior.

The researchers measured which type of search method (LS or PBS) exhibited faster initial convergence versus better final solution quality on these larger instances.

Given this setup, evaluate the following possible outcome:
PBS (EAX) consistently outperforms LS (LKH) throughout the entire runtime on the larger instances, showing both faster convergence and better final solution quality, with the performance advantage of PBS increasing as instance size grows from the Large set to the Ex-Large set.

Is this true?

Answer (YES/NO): NO